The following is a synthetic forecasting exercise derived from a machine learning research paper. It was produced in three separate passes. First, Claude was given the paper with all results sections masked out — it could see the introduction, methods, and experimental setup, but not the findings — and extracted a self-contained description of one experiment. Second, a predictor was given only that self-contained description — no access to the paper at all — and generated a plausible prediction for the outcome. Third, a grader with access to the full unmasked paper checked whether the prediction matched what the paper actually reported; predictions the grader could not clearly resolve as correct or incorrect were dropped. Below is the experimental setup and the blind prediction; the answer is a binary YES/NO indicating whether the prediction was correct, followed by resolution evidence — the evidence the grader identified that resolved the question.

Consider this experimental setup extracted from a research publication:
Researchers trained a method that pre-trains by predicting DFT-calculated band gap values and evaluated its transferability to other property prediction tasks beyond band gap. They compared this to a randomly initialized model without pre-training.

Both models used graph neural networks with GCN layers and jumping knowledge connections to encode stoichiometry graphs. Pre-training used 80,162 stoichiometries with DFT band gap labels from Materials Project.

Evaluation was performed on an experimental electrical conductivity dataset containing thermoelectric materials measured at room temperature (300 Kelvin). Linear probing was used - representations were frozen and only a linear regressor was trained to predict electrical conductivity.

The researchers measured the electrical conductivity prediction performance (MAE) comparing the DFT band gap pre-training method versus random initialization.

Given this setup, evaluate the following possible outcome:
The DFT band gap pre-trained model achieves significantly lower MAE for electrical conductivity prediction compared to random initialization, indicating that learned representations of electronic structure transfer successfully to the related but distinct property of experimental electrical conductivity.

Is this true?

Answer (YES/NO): NO